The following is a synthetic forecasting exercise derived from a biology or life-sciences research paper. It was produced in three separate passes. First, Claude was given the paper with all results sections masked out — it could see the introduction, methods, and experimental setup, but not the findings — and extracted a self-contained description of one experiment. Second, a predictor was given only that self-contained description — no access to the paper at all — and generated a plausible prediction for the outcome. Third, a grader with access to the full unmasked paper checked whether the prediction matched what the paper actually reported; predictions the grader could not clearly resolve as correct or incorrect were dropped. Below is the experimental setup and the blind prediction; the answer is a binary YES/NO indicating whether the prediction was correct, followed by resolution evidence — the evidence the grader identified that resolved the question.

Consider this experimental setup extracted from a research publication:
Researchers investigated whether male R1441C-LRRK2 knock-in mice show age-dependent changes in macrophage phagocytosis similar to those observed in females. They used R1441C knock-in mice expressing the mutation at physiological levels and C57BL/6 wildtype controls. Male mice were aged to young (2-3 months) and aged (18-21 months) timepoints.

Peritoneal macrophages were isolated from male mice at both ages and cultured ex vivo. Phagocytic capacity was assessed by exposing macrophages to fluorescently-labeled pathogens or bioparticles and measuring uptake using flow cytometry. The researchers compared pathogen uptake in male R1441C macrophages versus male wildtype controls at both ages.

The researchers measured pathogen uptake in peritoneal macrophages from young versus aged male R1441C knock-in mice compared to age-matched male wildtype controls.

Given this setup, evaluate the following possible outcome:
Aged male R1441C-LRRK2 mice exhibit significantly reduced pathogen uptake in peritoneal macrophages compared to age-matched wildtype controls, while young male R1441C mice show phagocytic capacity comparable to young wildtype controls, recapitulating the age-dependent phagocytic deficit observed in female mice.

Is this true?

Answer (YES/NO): NO